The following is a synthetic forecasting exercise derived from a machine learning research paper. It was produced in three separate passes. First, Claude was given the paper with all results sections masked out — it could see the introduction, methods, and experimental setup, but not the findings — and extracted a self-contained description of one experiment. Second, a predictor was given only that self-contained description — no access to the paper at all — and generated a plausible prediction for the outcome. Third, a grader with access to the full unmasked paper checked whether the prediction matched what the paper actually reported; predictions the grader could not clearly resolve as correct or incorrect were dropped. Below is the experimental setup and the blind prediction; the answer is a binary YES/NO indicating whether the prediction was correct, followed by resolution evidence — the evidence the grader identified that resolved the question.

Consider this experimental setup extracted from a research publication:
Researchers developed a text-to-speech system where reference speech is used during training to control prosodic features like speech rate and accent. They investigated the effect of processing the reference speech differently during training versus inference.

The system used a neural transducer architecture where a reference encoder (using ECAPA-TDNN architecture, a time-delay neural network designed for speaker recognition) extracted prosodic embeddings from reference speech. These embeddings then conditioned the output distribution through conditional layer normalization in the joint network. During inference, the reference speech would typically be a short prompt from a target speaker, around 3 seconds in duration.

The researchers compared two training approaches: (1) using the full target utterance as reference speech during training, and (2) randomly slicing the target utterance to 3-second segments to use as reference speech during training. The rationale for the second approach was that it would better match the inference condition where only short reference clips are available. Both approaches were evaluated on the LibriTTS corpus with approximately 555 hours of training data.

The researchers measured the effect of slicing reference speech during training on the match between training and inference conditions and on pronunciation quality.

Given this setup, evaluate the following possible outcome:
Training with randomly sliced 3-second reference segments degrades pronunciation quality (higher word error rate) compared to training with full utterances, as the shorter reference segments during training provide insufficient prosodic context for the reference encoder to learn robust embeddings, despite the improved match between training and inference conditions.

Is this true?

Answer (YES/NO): NO